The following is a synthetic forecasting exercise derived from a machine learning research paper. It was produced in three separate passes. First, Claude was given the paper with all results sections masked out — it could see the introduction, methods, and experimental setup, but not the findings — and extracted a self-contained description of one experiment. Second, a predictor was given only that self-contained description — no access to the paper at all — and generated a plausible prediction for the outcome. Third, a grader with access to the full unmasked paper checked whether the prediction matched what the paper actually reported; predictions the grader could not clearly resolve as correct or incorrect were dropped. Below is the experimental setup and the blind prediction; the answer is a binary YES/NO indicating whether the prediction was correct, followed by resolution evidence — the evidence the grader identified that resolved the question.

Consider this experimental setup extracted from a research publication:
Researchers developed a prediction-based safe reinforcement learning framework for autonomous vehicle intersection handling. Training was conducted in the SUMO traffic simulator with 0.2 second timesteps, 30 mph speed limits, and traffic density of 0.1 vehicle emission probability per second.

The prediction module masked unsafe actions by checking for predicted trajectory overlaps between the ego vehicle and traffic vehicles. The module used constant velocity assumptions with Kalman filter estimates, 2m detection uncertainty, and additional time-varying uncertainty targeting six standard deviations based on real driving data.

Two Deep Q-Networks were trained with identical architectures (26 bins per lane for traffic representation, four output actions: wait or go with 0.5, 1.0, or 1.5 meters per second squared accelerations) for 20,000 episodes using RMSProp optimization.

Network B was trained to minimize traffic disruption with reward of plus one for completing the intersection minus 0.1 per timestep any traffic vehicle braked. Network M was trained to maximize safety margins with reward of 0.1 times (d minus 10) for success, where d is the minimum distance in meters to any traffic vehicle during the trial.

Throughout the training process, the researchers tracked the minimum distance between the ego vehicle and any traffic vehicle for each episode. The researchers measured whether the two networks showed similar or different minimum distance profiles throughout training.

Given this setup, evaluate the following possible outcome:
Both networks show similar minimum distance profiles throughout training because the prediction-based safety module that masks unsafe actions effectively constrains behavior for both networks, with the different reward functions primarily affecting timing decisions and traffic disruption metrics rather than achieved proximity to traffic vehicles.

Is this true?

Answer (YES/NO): NO